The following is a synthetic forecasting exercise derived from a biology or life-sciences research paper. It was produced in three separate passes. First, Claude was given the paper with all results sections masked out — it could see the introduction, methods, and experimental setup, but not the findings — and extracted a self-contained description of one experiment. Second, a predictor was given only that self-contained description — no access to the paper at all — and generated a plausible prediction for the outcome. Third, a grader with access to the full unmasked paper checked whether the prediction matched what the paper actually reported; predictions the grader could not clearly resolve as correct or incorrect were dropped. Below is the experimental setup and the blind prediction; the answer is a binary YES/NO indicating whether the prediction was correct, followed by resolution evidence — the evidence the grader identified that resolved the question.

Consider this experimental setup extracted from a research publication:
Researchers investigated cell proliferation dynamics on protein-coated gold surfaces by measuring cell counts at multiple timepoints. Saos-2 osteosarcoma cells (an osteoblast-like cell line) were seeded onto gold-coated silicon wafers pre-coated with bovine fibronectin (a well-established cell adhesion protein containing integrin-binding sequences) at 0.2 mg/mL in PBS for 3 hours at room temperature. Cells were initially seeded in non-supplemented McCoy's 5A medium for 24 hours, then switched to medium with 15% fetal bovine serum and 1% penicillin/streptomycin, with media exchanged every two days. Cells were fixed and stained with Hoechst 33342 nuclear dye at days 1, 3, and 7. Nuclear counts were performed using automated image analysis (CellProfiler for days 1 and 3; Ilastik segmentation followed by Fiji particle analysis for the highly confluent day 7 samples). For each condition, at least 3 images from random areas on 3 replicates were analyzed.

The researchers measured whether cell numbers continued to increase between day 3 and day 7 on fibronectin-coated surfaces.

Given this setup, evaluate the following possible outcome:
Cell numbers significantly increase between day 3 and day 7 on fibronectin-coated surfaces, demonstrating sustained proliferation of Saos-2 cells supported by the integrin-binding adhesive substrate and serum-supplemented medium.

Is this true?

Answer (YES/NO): YES